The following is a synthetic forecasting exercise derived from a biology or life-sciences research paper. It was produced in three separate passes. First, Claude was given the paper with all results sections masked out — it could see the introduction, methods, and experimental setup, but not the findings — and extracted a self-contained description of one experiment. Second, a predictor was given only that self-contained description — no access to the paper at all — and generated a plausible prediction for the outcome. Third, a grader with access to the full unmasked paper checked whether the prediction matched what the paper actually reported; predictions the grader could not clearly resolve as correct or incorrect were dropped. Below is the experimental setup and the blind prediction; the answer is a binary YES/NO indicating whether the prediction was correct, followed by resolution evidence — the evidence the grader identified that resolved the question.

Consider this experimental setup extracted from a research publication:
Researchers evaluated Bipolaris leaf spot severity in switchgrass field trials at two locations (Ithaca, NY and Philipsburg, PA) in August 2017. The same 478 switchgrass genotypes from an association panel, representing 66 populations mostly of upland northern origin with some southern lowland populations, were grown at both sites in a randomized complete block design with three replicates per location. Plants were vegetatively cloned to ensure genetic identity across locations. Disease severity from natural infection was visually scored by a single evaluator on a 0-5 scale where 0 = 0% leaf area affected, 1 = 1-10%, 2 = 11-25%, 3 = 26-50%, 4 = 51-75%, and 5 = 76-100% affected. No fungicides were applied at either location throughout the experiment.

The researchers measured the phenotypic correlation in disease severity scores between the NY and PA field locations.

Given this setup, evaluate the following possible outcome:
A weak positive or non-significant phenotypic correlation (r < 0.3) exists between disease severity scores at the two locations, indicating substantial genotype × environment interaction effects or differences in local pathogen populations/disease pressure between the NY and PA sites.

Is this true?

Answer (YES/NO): YES